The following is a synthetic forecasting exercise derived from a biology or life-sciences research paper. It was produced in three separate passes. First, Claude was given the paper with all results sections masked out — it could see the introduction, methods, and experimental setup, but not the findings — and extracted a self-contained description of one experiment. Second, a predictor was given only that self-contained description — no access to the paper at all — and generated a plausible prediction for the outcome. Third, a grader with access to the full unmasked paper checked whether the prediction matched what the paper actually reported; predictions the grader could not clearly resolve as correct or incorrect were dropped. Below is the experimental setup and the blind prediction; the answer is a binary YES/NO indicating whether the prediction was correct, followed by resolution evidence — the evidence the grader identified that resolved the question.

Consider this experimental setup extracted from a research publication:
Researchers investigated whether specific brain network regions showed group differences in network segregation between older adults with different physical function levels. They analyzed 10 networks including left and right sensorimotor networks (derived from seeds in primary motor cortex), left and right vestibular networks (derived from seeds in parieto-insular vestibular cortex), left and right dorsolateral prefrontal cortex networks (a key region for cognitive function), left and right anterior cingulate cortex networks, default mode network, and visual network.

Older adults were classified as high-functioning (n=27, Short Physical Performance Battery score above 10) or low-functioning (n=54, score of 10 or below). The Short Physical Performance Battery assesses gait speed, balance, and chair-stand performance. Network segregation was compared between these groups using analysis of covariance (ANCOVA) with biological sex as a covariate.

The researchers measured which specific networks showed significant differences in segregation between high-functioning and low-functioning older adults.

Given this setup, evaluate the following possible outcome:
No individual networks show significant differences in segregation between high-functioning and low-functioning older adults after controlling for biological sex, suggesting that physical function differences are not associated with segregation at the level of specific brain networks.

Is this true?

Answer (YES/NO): NO